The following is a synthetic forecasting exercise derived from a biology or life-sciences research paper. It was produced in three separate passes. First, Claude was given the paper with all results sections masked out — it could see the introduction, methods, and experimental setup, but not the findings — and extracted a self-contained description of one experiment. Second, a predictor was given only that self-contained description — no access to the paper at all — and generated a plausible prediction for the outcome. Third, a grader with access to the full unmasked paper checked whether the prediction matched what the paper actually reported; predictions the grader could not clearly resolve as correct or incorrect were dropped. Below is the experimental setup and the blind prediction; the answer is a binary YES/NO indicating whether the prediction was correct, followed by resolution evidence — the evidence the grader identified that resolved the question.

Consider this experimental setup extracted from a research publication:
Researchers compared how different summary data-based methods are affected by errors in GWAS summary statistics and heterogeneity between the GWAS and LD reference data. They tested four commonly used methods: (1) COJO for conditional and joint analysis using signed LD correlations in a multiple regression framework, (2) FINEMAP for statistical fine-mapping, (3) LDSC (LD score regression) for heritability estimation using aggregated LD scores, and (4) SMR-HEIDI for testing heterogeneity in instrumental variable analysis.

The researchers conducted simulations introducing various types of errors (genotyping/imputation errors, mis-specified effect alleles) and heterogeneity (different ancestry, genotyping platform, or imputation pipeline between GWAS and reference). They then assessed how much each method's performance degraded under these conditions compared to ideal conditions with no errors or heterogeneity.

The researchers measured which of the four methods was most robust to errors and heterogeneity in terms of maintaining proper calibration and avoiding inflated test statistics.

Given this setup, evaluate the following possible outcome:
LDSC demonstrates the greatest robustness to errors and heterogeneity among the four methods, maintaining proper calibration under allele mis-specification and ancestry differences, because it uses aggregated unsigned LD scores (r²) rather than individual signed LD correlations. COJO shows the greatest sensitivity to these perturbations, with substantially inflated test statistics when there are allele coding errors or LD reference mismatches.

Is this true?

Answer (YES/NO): YES